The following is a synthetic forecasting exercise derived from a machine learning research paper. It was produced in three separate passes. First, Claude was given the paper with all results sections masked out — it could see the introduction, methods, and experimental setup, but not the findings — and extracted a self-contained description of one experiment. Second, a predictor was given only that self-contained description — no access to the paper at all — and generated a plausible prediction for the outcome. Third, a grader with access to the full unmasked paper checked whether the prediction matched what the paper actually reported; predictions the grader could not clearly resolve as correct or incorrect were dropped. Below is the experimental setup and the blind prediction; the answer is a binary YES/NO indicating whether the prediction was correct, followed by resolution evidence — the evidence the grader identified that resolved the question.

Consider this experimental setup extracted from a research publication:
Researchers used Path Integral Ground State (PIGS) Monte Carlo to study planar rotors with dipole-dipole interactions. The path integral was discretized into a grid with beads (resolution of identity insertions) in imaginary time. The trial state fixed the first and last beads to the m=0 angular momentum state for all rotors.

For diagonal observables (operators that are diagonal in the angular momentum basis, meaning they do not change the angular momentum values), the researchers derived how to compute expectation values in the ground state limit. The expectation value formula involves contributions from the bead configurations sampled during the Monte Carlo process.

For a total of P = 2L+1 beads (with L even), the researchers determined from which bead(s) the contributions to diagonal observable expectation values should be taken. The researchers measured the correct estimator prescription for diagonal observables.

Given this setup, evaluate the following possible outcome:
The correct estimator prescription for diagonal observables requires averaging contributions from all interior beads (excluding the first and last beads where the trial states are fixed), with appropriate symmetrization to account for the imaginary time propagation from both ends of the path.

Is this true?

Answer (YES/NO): NO